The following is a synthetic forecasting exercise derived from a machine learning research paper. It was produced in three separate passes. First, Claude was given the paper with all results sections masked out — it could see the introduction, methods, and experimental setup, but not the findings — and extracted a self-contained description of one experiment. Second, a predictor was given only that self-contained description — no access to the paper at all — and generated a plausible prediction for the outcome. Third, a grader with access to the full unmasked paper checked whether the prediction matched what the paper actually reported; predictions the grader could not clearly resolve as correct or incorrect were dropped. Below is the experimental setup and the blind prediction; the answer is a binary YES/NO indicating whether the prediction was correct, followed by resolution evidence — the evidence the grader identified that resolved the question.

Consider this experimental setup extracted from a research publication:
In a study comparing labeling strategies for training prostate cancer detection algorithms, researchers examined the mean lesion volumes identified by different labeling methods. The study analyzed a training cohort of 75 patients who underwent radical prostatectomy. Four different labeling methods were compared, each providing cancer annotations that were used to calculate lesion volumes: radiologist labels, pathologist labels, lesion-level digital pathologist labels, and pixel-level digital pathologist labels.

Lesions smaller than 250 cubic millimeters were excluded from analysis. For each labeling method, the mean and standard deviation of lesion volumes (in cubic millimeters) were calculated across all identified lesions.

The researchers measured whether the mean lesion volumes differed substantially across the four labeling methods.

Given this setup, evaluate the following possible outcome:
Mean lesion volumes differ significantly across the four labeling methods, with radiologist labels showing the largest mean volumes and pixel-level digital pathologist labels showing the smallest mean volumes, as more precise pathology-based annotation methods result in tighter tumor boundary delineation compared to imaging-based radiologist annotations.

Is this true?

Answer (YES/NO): NO